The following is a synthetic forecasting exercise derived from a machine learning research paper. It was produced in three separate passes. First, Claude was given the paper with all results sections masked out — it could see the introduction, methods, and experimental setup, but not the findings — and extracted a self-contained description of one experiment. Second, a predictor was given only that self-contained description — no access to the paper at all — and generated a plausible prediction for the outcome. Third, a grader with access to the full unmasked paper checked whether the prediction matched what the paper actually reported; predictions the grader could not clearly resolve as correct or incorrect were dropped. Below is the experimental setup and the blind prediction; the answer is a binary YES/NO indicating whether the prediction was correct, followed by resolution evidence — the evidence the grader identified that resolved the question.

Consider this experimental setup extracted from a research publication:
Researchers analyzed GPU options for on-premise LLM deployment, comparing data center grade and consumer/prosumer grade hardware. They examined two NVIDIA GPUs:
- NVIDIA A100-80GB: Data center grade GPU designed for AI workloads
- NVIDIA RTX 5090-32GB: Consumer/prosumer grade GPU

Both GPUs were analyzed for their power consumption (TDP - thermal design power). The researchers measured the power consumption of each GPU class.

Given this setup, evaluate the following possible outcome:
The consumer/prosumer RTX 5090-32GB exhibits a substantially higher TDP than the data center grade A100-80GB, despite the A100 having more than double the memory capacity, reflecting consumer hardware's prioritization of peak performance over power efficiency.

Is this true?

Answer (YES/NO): YES